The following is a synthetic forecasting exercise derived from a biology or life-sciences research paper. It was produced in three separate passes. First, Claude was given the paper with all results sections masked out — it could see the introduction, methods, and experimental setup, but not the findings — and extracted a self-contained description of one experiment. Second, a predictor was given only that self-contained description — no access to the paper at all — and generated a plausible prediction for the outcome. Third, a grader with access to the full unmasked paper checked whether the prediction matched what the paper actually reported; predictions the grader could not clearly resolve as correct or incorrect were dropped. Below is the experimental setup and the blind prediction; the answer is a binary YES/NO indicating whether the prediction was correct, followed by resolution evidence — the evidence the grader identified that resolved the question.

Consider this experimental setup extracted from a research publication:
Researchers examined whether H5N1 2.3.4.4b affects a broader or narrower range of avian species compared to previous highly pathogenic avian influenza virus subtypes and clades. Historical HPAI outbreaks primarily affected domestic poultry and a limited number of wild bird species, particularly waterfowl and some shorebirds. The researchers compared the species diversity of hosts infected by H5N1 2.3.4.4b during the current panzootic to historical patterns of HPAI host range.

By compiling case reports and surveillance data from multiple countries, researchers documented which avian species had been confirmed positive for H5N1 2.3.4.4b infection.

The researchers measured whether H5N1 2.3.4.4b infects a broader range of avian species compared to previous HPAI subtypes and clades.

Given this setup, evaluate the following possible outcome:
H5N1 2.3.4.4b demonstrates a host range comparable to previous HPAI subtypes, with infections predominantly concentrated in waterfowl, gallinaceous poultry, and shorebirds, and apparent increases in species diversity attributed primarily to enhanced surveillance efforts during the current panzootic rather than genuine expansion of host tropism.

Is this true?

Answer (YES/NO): NO